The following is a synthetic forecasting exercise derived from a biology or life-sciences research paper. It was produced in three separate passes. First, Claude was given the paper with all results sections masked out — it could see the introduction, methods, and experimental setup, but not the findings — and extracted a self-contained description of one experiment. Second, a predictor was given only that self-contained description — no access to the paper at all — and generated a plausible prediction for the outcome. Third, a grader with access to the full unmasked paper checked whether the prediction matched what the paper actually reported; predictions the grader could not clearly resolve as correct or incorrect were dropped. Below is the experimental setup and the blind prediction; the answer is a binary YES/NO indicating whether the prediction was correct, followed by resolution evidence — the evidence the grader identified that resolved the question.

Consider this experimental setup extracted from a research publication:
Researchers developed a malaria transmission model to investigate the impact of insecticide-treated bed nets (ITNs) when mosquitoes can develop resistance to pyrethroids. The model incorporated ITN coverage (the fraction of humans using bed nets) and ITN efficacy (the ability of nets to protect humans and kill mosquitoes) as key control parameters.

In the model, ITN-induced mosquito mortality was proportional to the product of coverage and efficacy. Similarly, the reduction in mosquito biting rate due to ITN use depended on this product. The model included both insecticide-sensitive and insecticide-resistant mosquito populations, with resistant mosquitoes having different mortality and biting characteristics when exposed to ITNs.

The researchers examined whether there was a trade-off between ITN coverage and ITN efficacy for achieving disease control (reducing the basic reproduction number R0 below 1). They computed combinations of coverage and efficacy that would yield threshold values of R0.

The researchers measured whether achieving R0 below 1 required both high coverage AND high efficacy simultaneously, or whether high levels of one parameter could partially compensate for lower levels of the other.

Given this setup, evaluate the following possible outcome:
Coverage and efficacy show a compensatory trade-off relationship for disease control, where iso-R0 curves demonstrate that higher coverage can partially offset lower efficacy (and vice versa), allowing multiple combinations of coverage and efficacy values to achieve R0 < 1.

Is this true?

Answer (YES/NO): YES